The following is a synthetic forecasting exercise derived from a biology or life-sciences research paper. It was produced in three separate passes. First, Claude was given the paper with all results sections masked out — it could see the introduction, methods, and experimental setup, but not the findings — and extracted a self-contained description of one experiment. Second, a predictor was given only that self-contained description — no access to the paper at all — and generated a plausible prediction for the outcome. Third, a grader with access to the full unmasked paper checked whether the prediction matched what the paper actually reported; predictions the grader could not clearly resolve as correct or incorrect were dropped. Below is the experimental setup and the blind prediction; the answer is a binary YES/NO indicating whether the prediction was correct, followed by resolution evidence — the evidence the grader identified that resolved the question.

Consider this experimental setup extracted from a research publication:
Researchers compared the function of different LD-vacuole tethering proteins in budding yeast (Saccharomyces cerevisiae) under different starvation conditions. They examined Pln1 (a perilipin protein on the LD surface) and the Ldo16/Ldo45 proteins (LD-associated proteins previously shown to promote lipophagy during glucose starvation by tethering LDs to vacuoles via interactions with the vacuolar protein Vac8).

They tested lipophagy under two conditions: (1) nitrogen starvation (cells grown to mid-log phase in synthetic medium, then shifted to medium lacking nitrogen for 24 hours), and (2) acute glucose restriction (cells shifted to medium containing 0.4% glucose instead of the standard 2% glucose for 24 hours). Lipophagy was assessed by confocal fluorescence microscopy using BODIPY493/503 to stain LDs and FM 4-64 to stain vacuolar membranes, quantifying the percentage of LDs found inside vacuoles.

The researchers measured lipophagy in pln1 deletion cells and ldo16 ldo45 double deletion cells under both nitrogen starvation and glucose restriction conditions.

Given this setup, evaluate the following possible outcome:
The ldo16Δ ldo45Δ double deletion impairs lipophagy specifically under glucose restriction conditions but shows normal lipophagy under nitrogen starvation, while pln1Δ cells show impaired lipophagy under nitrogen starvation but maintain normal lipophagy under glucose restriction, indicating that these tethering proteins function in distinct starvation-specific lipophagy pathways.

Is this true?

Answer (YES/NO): NO